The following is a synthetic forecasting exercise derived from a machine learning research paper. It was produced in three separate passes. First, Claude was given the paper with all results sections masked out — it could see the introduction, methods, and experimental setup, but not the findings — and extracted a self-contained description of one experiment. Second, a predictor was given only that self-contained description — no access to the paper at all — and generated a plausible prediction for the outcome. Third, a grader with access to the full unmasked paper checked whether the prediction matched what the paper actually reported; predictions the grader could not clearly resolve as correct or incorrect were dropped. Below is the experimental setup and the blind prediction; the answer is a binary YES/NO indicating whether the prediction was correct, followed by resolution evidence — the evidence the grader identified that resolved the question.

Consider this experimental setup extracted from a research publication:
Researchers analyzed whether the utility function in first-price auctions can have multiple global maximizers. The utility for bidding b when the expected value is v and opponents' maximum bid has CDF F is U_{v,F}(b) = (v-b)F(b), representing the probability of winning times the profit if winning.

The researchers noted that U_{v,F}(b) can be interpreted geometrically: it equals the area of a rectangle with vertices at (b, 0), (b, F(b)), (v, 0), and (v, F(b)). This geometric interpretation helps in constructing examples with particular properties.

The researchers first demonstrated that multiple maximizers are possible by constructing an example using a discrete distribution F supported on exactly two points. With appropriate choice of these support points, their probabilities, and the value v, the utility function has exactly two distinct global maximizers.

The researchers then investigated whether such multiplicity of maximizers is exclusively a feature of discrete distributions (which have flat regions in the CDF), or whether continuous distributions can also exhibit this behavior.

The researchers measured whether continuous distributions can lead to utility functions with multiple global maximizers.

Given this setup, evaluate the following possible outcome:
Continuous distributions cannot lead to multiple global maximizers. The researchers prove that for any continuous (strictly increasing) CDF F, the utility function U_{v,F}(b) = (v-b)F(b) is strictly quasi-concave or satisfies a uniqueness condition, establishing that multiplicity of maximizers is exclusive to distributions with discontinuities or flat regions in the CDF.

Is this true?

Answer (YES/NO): NO